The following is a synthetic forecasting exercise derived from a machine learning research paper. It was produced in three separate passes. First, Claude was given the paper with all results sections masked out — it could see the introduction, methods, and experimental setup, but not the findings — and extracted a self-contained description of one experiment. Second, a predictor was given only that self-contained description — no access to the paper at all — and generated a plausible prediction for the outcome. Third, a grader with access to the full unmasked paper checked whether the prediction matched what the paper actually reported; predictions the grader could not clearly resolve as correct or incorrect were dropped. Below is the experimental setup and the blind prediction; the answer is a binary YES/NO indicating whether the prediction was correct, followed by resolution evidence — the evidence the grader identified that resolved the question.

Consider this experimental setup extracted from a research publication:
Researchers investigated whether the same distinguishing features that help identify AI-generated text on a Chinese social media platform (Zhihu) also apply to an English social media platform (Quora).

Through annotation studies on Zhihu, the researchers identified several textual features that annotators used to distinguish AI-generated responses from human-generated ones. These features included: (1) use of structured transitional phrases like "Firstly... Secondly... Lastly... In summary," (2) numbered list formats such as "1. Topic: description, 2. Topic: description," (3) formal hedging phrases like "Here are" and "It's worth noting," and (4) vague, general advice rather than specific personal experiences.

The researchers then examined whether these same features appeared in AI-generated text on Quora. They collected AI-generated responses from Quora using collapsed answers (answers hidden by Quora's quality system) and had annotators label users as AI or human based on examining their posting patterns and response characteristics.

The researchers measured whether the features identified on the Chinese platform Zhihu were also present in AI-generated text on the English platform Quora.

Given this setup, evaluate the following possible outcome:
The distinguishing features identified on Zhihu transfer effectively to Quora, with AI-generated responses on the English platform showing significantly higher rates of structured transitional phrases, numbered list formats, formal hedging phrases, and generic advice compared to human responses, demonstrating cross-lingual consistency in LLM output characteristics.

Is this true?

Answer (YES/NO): YES